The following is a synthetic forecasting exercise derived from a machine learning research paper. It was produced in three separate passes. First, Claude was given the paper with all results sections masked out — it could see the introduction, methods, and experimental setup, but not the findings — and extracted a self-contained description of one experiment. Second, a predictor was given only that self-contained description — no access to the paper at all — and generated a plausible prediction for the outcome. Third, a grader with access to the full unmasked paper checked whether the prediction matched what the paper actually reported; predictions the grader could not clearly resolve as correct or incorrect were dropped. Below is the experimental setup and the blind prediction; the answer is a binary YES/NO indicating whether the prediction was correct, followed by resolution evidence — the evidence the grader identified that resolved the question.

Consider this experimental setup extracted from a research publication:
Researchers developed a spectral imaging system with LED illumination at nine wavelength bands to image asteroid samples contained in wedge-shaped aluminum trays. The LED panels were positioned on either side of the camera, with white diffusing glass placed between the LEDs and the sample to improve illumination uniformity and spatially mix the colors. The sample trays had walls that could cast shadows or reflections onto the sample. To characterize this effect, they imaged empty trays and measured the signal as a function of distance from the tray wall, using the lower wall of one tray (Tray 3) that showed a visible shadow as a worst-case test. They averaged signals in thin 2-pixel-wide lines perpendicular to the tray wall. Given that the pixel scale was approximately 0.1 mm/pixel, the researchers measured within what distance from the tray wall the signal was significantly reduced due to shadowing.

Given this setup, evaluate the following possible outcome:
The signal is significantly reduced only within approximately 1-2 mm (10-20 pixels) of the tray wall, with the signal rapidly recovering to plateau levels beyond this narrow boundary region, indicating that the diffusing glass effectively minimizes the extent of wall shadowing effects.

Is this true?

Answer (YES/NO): NO